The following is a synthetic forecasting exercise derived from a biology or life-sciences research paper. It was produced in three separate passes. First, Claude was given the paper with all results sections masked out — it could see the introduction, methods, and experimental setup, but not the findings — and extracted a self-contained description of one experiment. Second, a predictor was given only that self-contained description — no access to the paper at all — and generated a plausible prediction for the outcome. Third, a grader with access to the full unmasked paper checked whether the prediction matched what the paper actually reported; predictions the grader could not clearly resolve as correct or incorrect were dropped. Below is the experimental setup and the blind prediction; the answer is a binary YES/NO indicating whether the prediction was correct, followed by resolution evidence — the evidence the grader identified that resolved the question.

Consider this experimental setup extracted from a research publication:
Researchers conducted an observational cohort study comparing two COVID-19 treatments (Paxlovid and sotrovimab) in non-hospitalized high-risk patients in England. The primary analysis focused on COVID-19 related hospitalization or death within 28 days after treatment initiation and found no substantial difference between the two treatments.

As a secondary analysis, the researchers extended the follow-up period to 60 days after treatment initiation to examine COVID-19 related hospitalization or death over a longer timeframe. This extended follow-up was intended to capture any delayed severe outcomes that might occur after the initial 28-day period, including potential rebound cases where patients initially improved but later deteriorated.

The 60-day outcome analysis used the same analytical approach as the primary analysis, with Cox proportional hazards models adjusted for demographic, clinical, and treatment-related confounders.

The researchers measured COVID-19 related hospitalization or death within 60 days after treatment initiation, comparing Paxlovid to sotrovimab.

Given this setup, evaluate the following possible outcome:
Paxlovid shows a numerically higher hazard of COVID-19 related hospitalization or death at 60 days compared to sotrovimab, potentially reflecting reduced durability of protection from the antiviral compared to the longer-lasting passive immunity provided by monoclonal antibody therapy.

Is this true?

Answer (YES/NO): YES